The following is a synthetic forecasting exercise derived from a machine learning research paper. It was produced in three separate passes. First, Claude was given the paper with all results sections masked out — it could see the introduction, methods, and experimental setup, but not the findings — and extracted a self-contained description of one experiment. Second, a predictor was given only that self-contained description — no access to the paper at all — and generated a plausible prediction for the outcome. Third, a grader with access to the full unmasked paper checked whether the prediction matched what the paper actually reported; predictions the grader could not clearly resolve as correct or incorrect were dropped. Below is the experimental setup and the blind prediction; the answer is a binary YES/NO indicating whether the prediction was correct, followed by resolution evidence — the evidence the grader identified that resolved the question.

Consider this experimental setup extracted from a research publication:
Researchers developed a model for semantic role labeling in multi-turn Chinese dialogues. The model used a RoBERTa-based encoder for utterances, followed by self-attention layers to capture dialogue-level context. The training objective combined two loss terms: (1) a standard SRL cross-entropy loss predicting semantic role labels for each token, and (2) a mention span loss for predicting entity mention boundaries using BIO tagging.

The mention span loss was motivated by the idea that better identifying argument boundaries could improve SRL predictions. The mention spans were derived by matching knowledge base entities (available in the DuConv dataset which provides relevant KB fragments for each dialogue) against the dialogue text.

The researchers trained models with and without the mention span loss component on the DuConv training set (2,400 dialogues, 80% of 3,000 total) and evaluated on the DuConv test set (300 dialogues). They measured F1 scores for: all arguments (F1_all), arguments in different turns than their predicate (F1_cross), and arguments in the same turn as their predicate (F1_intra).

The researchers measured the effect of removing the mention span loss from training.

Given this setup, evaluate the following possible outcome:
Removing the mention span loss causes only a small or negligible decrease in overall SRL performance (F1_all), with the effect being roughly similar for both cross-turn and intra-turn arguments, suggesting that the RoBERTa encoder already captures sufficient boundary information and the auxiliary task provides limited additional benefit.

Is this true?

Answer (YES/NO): YES